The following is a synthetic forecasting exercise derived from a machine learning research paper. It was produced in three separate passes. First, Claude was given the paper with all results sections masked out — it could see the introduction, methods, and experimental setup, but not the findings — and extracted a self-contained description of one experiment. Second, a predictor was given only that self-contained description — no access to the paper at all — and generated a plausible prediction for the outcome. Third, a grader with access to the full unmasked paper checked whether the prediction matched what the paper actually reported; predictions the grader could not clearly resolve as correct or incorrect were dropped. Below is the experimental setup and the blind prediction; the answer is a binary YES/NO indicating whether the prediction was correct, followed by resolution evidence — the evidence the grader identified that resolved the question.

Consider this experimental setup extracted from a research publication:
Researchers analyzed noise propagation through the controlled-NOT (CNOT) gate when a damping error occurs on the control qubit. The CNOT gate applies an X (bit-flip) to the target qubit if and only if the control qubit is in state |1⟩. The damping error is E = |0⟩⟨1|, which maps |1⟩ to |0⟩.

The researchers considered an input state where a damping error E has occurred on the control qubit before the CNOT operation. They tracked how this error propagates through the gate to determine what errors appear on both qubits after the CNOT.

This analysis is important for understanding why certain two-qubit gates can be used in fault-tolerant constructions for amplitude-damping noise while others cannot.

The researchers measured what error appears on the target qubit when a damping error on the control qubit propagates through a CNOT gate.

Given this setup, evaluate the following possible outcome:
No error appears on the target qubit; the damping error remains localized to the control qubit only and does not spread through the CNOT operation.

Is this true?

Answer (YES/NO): NO